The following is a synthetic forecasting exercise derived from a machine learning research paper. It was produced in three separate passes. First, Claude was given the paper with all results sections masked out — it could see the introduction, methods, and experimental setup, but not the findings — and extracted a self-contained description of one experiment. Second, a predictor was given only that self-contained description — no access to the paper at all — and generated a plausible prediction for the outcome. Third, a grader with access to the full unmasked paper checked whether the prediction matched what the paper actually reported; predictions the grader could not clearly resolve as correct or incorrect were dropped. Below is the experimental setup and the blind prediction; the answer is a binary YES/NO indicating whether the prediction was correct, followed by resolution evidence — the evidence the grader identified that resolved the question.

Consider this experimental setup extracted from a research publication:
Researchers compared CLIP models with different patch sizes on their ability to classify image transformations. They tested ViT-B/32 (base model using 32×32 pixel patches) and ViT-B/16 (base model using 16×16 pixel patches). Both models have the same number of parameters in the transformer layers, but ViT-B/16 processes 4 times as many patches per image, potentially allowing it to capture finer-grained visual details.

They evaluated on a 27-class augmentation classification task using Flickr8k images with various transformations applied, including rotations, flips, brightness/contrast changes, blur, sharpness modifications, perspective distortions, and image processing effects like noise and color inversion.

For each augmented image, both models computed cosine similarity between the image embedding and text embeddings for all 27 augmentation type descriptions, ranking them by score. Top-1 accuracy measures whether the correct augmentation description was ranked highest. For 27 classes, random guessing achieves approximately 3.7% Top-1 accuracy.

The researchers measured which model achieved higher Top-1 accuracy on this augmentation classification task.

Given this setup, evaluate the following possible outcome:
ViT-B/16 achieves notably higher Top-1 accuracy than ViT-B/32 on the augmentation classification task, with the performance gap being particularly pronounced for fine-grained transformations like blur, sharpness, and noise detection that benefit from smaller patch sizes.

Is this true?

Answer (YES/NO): NO